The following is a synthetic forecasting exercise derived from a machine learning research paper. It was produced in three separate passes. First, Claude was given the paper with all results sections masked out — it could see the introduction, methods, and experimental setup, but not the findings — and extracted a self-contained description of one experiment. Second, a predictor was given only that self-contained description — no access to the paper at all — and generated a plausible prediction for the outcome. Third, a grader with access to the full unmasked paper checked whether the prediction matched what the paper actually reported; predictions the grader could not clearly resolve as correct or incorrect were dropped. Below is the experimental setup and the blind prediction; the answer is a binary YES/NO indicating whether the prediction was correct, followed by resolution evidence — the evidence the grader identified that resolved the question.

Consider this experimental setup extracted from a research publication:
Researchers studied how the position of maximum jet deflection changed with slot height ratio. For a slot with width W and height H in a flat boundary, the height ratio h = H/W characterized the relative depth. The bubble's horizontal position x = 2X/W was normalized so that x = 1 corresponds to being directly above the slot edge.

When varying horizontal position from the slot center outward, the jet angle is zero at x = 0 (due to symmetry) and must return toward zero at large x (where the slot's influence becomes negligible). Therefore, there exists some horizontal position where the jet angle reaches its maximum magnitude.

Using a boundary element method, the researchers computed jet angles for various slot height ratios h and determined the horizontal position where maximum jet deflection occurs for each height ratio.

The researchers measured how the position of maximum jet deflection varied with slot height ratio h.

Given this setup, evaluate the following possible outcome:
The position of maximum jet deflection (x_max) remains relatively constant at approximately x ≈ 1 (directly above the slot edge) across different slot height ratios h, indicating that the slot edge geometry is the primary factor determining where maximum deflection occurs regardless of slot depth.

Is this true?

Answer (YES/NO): NO